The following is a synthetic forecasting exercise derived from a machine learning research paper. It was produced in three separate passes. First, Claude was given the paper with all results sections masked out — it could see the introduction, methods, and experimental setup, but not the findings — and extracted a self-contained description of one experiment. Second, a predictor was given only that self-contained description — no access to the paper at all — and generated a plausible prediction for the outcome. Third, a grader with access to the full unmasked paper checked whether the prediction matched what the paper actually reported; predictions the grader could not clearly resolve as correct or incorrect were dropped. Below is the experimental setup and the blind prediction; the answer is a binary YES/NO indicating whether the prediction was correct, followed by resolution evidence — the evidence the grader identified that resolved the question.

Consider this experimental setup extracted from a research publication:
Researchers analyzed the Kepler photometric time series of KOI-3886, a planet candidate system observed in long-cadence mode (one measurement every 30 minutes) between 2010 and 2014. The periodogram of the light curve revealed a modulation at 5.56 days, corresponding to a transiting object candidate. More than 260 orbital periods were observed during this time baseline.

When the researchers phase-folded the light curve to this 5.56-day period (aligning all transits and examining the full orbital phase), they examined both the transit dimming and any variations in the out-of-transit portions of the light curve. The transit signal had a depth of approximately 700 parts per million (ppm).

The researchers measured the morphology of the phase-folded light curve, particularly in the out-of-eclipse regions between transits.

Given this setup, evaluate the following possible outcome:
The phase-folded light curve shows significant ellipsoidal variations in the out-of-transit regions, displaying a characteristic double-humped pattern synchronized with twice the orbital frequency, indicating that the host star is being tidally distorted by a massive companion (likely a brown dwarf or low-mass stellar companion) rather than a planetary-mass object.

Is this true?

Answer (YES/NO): YES